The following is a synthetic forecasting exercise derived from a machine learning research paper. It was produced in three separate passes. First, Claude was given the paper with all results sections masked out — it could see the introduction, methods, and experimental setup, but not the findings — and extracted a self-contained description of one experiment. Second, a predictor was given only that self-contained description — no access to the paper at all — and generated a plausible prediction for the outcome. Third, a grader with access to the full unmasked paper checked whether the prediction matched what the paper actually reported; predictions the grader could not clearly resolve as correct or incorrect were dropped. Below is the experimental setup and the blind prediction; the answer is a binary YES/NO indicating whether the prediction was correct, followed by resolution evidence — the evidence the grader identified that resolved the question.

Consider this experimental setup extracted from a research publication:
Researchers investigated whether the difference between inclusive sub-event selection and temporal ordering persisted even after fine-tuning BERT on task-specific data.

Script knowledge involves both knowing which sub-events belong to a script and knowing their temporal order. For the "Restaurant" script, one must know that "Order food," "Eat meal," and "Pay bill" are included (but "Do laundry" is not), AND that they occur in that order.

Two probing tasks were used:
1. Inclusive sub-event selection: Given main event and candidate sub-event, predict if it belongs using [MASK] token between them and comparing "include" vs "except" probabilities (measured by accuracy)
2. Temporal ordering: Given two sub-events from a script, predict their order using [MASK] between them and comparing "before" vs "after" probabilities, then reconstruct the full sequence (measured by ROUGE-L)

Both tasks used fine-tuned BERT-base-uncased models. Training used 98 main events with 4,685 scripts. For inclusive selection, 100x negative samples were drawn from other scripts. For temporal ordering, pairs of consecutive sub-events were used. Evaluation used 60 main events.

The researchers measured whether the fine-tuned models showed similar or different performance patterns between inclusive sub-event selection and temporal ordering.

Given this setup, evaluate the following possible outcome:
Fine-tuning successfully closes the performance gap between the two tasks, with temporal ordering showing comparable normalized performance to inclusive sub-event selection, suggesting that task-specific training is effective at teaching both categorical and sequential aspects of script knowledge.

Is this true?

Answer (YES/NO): NO